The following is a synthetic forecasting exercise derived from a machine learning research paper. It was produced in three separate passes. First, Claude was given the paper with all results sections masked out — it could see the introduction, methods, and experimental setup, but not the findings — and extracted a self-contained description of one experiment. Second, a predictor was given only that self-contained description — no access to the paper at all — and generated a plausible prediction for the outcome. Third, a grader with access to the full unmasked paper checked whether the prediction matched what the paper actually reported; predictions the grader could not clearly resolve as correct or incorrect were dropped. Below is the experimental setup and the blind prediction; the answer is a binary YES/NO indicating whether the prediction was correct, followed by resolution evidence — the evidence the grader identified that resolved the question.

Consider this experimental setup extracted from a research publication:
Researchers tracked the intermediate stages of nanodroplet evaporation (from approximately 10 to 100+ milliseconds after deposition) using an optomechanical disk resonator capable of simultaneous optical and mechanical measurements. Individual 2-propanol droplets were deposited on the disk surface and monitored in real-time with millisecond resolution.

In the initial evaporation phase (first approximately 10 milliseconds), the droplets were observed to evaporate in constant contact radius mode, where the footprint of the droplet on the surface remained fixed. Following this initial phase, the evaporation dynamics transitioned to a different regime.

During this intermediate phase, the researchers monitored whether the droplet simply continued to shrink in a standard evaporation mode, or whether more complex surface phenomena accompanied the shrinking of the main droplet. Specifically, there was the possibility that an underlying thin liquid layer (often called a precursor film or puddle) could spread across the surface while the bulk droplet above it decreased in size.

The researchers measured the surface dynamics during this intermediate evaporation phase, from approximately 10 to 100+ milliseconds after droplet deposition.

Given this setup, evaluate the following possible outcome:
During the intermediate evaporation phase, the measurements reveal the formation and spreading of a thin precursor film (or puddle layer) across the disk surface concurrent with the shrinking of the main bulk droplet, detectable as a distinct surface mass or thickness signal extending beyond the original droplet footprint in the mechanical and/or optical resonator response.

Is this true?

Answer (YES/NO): YES